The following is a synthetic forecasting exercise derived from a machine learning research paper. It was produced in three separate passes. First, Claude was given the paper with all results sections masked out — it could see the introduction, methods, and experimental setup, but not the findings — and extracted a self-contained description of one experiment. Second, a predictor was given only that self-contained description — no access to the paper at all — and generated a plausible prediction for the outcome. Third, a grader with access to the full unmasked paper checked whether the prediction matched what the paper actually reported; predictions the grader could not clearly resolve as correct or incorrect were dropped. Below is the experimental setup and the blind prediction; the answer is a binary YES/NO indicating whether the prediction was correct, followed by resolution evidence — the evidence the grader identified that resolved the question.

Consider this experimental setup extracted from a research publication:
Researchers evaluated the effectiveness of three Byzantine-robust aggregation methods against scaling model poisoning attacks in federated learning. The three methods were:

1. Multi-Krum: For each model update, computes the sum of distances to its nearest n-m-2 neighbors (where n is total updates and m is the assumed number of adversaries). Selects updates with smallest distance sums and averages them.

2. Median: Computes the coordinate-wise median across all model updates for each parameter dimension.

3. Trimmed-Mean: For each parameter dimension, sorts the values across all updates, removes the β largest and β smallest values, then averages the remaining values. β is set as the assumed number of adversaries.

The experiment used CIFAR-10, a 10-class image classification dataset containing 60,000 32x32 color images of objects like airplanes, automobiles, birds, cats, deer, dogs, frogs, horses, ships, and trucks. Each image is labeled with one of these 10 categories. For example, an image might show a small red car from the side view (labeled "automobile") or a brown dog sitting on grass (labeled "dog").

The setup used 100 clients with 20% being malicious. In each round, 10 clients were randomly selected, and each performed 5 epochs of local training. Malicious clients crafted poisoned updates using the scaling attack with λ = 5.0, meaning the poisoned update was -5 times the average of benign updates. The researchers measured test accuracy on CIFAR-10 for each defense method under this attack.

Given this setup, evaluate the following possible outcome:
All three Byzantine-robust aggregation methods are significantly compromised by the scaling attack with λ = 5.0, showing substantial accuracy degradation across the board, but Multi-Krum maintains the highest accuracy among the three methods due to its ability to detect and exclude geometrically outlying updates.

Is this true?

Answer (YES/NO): NO